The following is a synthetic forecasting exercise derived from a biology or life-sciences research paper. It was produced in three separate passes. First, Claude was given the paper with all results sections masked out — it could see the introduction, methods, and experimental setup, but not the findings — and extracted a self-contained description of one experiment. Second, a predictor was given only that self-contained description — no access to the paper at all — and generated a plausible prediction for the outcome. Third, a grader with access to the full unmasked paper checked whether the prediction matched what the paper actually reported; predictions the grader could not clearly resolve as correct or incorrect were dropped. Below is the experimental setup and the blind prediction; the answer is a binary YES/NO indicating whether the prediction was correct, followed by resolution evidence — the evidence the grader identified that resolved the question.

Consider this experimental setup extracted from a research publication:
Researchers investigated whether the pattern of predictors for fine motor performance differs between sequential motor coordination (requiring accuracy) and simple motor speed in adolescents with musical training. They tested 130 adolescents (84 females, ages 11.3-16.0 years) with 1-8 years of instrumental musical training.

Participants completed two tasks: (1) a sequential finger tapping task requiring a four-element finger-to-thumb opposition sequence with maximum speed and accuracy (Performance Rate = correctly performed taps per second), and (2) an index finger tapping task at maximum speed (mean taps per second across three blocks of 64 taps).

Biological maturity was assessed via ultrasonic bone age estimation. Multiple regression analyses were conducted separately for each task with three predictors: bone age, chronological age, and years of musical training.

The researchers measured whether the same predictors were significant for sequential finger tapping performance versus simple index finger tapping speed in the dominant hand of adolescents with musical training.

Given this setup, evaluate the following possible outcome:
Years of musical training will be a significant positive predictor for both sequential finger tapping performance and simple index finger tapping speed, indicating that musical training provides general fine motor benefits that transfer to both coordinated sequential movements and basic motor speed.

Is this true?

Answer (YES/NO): NO